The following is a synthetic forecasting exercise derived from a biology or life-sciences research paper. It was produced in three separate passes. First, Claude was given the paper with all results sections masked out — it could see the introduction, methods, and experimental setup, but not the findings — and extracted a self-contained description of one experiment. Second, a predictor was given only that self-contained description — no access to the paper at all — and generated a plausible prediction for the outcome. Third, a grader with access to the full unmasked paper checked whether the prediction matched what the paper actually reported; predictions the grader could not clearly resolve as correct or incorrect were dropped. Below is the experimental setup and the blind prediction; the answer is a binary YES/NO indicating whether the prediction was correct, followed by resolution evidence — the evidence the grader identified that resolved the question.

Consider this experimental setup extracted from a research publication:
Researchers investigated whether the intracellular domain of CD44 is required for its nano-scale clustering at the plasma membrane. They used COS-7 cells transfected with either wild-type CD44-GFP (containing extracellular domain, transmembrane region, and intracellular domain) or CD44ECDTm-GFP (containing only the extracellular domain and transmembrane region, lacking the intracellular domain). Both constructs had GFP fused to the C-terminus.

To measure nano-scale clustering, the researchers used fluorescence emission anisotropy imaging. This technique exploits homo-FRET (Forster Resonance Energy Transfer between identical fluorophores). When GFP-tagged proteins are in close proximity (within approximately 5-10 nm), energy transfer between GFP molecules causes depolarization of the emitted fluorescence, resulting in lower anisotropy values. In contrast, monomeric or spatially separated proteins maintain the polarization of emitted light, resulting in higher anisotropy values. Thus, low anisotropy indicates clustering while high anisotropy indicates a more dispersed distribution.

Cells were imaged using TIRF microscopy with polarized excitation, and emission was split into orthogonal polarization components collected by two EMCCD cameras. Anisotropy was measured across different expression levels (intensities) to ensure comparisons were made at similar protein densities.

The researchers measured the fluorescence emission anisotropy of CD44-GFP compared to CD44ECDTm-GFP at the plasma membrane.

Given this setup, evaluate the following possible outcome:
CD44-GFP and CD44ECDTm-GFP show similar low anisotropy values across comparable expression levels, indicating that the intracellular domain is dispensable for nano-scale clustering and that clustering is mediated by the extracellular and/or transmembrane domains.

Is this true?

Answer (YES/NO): NO